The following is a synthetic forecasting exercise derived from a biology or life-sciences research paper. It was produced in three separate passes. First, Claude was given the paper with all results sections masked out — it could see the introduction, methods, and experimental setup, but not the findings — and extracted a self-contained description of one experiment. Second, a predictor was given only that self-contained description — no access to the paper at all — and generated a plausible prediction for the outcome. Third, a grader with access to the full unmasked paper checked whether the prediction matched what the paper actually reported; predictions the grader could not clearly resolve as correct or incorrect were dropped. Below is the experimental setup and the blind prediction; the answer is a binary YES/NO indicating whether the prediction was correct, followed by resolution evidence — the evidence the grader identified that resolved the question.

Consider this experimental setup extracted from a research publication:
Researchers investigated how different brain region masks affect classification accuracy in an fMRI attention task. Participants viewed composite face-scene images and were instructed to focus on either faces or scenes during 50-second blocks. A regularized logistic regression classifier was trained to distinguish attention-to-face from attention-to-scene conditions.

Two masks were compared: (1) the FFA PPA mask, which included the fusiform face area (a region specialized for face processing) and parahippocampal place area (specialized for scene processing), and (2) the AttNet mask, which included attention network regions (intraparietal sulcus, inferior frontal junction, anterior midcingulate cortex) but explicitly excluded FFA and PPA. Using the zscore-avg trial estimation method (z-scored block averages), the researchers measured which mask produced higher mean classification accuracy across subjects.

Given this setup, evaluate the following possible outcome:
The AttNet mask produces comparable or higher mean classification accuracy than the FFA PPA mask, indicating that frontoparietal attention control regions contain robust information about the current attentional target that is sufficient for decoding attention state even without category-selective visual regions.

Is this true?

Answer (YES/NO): NO